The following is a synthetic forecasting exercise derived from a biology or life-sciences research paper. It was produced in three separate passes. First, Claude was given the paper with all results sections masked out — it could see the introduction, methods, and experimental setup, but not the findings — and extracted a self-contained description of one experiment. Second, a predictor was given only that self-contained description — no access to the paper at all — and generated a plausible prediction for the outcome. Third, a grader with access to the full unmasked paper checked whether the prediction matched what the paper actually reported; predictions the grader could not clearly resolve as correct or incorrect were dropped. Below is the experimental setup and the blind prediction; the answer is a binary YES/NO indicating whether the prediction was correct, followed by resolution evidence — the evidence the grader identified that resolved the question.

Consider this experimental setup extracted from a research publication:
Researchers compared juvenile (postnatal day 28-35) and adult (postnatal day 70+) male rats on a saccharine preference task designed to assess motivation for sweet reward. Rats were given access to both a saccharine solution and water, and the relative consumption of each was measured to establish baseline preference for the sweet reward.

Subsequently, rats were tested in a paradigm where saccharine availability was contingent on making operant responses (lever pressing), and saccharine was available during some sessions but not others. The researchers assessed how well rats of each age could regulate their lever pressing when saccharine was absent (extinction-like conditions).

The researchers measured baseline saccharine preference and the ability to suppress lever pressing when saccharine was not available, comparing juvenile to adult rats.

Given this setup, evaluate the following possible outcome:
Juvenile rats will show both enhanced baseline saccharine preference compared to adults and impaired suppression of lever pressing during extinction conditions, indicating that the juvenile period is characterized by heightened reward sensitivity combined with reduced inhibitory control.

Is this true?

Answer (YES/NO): NO